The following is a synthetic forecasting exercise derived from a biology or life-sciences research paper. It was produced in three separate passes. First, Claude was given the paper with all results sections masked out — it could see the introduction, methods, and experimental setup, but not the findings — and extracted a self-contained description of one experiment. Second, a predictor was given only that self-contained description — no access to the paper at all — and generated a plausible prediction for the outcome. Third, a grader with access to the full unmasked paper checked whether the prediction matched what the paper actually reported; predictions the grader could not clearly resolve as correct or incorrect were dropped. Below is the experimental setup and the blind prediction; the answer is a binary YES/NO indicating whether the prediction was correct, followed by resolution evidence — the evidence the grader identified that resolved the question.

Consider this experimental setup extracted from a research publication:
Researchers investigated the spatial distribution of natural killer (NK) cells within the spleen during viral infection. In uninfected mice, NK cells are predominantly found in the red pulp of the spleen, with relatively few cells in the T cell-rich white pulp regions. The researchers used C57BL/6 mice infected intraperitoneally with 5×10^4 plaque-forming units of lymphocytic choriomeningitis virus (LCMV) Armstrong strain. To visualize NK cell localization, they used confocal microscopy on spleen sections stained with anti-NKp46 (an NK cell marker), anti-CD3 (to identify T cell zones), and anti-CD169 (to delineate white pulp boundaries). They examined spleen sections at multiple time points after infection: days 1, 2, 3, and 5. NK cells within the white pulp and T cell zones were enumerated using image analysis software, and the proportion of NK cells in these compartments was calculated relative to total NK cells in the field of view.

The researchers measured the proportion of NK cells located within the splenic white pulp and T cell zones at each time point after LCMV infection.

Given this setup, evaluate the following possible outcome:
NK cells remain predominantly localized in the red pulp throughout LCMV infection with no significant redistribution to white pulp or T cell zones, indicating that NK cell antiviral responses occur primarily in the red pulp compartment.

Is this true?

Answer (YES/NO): NO